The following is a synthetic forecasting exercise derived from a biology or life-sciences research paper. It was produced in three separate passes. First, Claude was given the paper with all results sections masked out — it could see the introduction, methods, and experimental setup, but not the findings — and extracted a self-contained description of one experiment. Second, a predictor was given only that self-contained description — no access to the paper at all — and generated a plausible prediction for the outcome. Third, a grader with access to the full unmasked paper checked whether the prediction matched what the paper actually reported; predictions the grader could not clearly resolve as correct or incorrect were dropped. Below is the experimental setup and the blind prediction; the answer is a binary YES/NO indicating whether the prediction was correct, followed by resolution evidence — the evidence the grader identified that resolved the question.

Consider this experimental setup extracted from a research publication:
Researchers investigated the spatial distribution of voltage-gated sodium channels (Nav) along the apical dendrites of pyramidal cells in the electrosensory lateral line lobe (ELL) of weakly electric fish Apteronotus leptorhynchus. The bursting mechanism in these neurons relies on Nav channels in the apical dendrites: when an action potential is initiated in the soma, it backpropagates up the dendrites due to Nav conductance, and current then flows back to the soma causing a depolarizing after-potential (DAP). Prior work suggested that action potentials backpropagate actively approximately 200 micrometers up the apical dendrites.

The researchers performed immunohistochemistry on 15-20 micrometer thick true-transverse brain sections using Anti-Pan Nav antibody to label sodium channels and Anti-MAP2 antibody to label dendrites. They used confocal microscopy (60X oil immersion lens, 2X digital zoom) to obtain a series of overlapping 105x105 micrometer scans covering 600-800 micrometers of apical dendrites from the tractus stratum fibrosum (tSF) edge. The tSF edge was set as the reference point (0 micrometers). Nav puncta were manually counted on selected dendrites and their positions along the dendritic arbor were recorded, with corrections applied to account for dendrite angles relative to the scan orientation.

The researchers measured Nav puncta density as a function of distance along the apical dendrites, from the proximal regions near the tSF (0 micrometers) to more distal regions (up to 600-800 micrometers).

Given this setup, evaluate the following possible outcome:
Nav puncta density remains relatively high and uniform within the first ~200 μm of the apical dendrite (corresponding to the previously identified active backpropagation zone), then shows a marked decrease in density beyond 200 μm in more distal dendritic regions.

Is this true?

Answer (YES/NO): NO